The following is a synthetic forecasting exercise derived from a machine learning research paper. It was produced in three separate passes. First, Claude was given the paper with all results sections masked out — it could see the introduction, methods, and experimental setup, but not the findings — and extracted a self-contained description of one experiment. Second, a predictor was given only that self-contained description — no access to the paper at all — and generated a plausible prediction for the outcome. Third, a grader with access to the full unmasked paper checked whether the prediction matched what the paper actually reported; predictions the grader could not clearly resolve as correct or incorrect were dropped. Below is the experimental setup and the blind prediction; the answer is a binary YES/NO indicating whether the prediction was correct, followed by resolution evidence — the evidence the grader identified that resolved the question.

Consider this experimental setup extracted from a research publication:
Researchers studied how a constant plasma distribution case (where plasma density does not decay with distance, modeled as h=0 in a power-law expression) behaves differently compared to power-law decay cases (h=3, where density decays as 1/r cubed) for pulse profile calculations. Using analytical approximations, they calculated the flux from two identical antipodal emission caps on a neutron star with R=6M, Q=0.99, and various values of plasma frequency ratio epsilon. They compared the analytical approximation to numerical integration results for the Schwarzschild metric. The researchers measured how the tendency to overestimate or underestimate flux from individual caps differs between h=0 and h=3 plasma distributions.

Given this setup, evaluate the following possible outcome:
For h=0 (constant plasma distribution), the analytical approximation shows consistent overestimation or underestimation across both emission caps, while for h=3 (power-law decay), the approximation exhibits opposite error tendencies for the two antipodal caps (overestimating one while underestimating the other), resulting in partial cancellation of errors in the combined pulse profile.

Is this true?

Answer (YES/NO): NO